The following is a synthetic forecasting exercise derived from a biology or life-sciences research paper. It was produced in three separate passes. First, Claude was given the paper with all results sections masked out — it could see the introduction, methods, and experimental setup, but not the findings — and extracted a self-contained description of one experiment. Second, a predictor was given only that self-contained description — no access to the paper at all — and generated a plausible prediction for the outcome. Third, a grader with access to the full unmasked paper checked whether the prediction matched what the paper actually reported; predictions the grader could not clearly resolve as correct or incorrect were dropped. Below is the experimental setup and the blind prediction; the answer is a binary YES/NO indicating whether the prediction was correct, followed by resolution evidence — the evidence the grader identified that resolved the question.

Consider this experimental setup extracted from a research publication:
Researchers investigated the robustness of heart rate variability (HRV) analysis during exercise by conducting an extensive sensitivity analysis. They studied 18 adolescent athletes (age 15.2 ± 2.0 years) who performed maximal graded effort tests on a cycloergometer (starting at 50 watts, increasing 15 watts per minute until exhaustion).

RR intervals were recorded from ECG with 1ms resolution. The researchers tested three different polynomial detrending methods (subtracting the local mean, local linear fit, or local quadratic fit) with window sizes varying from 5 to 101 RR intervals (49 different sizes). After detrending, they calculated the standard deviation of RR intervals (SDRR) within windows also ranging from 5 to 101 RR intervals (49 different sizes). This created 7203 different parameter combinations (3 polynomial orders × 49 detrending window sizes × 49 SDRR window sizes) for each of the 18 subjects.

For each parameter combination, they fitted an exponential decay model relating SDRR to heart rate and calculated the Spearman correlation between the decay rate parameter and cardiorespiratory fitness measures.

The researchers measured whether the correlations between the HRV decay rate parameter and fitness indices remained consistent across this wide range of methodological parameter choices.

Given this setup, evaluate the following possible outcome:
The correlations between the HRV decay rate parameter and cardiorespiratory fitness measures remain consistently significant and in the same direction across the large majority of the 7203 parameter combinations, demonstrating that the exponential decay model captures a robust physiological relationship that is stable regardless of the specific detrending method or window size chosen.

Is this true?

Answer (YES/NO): NO